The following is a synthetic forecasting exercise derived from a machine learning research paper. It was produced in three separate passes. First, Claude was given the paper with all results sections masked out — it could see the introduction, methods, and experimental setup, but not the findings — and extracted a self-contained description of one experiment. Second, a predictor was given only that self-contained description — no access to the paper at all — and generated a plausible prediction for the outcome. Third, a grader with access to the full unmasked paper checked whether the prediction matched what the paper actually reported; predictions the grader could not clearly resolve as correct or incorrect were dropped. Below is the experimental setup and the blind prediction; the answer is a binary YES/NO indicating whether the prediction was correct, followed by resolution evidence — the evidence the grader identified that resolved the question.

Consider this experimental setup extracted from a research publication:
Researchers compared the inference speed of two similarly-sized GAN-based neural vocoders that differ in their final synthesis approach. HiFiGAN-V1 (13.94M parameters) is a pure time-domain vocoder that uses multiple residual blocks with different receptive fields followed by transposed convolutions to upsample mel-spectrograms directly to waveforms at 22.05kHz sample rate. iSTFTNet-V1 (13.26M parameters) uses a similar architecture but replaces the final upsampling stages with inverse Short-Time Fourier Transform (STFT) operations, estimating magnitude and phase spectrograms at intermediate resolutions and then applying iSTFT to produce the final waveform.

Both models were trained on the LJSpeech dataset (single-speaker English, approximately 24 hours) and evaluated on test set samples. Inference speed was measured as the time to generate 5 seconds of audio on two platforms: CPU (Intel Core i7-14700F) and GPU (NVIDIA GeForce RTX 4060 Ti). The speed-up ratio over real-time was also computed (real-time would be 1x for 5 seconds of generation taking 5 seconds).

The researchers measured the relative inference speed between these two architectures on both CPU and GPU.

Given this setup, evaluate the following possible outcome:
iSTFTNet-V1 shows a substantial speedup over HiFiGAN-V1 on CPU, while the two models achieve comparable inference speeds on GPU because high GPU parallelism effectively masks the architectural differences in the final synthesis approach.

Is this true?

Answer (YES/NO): NO